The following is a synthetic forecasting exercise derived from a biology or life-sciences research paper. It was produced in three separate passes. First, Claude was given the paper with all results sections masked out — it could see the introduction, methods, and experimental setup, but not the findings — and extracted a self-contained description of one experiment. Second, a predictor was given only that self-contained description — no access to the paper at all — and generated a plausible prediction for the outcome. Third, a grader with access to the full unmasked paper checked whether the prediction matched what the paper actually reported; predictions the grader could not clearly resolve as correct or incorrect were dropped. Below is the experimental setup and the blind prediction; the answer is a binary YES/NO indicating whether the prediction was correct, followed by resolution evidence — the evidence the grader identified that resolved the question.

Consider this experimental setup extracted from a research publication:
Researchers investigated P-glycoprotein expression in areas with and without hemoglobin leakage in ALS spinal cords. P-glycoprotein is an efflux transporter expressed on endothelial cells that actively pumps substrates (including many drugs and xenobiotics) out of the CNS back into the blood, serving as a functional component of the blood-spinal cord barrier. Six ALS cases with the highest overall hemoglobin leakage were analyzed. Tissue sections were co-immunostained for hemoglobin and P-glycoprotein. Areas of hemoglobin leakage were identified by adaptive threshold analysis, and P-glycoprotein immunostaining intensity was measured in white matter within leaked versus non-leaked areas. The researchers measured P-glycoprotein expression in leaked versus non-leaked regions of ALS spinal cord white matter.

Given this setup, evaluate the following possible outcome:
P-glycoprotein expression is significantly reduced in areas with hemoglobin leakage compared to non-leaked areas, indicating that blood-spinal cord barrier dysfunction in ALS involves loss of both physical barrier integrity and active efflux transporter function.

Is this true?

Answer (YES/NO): NO